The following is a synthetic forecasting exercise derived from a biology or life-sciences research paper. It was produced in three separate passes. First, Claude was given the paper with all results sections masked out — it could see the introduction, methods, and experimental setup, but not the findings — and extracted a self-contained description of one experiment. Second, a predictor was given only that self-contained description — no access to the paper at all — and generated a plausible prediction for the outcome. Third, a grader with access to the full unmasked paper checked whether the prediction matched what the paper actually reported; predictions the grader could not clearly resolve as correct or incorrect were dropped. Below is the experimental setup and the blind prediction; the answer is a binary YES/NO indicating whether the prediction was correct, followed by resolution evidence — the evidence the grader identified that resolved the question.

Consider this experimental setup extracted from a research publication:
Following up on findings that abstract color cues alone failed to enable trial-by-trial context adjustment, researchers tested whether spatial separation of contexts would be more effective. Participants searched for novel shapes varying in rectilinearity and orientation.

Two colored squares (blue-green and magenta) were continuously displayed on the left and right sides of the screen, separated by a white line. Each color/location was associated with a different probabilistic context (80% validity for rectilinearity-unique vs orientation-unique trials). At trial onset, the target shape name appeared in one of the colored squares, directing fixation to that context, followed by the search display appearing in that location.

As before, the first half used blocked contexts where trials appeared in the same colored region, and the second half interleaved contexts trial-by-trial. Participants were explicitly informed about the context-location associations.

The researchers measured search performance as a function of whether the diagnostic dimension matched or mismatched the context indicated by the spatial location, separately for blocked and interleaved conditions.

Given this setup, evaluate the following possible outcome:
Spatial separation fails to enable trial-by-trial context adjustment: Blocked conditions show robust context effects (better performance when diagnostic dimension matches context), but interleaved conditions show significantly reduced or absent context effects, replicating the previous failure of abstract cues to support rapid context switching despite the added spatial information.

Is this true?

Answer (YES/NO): NO